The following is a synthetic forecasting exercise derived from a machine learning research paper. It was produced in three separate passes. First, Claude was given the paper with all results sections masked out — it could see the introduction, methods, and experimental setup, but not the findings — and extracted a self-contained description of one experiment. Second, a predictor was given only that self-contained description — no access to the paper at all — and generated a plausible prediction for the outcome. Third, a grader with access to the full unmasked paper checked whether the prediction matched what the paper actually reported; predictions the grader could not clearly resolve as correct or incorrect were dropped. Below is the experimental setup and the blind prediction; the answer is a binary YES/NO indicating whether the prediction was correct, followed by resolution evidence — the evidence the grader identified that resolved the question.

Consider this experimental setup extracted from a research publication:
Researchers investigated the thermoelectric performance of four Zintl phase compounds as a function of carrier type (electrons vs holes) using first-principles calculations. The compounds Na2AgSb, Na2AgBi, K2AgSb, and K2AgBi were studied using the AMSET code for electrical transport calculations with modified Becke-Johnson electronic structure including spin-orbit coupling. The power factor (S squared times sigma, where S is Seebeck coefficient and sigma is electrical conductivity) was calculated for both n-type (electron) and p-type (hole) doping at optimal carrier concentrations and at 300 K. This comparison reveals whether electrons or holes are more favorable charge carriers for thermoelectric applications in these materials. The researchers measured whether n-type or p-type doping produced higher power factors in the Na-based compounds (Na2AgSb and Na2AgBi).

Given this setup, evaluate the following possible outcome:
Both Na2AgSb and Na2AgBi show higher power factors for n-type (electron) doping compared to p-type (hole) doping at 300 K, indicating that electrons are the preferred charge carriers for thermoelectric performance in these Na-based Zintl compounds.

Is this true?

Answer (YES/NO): NO